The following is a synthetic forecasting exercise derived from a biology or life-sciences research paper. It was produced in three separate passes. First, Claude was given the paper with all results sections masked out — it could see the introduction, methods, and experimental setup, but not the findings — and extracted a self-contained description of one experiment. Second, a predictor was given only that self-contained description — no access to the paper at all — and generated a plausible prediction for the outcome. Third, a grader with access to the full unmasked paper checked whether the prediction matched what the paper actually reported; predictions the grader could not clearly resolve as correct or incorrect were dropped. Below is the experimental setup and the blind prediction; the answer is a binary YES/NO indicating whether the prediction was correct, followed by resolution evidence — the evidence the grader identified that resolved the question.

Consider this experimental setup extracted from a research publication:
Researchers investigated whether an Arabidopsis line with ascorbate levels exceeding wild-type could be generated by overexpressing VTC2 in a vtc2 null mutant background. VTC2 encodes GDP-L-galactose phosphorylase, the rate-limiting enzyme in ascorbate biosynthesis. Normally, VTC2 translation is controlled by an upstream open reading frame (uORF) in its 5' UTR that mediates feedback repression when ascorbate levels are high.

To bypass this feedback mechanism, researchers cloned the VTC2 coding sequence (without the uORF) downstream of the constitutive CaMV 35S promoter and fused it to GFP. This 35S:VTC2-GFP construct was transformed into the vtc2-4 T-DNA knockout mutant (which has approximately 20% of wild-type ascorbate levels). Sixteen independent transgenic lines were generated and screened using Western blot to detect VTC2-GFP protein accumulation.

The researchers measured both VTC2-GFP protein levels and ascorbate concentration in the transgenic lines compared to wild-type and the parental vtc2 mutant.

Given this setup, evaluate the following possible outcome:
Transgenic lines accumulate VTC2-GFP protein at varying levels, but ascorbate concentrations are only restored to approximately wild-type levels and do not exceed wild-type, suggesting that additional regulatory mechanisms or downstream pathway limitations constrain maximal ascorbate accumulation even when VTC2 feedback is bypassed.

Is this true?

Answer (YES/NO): NO